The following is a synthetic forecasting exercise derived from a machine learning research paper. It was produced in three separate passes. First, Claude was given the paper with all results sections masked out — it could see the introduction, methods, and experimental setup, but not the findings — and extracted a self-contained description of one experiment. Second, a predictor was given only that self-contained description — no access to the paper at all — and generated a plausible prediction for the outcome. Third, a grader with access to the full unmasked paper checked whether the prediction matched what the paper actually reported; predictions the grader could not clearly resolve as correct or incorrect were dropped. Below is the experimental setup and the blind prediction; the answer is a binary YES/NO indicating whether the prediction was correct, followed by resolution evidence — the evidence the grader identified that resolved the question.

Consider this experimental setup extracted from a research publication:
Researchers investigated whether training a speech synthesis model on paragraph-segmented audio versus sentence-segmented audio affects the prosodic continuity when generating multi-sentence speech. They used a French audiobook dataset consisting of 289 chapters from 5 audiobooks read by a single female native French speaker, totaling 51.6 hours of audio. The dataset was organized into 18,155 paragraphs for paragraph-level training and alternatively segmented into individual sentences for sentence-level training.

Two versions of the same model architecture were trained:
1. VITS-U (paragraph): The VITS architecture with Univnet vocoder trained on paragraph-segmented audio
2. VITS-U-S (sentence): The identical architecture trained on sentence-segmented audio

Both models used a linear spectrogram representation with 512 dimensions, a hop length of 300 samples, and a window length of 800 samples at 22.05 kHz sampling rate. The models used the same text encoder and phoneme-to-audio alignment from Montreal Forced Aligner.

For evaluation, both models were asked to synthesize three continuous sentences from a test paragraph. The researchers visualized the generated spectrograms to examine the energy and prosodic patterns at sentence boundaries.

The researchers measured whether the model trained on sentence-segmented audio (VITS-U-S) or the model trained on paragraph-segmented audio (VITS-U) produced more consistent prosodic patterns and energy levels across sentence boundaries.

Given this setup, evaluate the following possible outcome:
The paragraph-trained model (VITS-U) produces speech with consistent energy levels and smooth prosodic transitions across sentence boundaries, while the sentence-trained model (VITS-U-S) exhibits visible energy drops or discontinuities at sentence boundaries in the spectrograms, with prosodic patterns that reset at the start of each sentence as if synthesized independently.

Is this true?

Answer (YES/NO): YES